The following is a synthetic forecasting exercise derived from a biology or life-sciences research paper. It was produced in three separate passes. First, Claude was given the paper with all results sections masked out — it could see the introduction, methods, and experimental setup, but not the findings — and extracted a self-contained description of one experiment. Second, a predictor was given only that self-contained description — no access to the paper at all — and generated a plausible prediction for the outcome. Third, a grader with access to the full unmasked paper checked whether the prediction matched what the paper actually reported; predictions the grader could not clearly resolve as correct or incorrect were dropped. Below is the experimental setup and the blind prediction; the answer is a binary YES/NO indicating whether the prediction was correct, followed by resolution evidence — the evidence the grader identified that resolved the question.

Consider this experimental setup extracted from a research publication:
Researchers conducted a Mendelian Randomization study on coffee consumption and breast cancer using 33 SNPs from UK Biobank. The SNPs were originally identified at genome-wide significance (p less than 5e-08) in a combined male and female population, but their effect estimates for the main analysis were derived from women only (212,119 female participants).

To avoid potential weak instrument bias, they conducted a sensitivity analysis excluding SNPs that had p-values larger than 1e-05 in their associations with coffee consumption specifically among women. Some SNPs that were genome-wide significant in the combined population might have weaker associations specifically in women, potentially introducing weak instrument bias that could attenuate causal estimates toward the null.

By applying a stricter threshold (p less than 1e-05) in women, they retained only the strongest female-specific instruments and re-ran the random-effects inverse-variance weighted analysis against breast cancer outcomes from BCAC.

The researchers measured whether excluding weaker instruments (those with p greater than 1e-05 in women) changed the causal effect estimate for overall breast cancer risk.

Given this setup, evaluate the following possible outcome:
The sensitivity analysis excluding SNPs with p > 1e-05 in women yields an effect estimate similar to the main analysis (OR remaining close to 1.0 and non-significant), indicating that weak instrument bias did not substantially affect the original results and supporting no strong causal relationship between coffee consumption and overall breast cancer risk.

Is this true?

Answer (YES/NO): YES